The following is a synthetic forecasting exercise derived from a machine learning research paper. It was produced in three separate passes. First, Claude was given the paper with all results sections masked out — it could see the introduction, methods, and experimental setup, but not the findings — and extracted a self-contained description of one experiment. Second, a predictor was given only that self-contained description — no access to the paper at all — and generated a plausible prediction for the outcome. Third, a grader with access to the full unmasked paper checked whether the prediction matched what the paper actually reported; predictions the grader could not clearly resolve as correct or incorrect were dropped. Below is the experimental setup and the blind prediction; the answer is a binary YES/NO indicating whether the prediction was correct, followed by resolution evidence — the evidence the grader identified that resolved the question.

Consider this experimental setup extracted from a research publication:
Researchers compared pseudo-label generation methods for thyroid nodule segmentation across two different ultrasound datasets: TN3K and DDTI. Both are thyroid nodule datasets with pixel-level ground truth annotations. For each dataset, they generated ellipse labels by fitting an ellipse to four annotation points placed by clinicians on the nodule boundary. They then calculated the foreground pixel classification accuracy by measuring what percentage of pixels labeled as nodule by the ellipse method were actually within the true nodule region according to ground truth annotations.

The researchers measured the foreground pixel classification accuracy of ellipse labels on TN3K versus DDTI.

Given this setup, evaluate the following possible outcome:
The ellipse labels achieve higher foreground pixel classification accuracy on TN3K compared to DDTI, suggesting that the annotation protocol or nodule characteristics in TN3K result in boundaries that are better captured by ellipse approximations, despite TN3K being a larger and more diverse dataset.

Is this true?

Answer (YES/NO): NO